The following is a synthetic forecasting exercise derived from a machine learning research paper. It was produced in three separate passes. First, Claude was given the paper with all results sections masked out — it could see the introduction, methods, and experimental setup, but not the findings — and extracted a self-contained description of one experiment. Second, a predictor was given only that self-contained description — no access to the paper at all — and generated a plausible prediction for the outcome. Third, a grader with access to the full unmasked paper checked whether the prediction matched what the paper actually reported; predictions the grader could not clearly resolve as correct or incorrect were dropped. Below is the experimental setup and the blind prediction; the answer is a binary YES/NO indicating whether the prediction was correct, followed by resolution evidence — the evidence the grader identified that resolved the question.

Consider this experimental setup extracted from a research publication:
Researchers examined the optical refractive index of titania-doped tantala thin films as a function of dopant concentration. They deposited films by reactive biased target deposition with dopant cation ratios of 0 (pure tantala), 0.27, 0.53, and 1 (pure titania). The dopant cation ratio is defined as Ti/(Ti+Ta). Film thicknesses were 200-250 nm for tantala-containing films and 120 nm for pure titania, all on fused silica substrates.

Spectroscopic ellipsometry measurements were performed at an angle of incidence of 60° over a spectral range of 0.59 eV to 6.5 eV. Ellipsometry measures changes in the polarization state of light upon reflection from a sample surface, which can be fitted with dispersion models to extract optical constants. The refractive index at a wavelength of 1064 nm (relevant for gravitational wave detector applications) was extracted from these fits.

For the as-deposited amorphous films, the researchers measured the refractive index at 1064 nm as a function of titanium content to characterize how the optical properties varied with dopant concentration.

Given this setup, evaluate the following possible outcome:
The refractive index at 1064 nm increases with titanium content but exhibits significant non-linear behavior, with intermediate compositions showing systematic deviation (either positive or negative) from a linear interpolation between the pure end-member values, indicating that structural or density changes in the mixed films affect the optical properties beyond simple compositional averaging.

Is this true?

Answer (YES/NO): YES